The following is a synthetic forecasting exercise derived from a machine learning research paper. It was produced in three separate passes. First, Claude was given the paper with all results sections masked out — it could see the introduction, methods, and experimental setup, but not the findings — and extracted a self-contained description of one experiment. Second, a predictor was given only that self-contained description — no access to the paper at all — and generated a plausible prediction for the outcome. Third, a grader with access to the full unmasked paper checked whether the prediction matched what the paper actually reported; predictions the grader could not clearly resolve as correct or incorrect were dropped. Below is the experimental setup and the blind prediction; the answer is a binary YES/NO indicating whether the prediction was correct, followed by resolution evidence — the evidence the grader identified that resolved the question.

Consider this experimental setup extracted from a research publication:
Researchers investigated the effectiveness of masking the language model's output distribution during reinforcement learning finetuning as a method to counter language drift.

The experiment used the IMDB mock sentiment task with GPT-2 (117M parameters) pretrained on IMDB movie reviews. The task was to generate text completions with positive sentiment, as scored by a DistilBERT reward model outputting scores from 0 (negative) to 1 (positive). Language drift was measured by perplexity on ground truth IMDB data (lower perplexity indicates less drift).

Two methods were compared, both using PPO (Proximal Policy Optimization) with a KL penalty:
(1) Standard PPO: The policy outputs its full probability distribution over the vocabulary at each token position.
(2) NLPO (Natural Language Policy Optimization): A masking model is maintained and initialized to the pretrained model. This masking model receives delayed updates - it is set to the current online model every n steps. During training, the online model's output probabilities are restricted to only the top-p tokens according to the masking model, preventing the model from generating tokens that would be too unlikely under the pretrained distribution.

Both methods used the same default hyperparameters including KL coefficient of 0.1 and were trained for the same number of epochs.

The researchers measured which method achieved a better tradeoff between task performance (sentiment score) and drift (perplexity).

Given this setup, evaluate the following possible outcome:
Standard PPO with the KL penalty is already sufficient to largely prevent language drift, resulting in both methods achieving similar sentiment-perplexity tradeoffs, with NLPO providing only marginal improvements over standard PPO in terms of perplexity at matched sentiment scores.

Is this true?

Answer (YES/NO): YES